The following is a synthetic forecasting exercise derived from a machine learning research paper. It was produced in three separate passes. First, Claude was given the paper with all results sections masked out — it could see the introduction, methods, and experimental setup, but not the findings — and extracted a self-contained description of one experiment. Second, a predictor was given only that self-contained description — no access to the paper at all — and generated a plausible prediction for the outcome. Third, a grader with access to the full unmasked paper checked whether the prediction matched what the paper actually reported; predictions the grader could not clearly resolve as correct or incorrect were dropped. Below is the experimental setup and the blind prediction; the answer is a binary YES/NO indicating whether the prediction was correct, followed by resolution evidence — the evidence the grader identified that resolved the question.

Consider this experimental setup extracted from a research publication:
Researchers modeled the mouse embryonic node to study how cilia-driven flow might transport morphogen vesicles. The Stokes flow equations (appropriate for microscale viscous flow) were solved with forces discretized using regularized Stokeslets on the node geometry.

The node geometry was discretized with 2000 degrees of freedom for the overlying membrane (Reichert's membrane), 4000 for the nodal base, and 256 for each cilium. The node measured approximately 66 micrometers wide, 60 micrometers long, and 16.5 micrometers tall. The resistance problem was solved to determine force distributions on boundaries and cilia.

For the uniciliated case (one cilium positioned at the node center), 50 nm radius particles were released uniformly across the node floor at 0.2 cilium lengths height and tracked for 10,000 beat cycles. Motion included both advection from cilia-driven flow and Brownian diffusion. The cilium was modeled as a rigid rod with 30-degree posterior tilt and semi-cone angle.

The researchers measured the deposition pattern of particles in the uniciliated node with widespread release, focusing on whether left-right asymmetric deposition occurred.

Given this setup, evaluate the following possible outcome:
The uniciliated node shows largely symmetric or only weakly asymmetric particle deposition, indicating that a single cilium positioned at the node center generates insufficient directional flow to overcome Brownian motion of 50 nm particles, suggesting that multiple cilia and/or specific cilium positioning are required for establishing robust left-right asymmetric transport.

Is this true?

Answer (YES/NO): NO